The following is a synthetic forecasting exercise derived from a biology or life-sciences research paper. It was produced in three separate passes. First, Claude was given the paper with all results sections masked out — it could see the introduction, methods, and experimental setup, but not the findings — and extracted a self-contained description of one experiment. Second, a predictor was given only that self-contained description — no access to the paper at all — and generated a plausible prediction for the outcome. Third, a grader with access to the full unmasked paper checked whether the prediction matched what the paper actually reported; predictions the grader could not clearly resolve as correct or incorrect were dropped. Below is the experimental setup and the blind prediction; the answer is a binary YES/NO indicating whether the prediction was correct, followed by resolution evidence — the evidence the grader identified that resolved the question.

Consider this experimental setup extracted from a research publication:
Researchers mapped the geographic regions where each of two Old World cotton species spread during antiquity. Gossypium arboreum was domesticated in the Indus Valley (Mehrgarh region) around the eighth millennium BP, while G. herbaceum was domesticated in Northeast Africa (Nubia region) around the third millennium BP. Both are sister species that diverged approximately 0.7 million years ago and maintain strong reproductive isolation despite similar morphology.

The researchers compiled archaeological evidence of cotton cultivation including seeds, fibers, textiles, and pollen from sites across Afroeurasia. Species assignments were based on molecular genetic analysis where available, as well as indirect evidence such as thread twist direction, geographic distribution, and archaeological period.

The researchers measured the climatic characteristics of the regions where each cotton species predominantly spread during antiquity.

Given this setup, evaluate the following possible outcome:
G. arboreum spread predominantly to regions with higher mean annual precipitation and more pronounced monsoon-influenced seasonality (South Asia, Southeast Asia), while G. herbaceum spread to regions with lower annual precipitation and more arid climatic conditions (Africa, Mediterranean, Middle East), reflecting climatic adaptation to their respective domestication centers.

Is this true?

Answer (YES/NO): YES